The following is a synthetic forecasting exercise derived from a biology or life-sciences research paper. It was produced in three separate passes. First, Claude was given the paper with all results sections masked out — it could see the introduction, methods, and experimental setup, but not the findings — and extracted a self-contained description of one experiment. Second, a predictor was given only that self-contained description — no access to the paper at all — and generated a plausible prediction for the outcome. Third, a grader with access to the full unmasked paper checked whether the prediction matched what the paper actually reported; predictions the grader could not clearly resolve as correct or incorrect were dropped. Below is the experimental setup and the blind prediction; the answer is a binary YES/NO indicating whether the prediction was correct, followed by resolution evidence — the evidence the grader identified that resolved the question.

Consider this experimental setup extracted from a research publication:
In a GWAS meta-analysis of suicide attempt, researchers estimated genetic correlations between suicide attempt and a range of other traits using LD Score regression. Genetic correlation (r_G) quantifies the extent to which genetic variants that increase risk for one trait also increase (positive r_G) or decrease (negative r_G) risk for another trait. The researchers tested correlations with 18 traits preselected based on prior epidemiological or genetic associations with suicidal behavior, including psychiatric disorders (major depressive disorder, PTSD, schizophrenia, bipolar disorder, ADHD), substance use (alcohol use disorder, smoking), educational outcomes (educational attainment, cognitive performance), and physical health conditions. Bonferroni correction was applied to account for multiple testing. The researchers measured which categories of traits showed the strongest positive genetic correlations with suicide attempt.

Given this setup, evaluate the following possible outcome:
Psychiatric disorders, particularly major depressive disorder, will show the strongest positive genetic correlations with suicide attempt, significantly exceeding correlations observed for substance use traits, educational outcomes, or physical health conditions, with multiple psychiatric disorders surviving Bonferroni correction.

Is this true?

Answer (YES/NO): NO